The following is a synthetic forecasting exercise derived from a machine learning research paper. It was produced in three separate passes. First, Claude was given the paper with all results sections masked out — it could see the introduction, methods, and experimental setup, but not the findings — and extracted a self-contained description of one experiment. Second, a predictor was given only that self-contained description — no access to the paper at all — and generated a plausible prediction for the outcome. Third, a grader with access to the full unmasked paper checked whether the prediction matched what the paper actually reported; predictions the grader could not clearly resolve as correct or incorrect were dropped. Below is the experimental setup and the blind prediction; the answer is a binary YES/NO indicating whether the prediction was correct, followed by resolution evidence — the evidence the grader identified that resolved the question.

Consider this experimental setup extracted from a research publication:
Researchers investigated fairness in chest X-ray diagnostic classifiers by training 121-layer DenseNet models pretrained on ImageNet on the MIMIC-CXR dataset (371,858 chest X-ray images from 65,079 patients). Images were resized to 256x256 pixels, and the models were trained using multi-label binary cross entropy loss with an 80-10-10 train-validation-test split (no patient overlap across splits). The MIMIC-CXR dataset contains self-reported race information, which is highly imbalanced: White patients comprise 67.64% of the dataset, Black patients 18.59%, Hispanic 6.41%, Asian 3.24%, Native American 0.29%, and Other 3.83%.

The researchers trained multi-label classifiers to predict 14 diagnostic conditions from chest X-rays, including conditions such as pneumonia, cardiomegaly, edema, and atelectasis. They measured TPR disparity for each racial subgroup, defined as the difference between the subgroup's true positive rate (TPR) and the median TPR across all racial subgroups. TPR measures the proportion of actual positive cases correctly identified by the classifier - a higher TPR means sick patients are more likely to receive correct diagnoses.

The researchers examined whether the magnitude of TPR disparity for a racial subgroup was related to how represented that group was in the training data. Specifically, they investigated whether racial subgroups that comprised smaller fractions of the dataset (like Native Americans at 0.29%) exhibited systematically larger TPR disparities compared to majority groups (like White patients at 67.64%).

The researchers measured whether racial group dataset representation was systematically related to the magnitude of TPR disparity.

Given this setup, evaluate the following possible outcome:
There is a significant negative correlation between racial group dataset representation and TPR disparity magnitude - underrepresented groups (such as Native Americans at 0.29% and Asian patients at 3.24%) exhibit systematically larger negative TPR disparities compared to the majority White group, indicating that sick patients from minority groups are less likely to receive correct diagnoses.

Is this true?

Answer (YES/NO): NO